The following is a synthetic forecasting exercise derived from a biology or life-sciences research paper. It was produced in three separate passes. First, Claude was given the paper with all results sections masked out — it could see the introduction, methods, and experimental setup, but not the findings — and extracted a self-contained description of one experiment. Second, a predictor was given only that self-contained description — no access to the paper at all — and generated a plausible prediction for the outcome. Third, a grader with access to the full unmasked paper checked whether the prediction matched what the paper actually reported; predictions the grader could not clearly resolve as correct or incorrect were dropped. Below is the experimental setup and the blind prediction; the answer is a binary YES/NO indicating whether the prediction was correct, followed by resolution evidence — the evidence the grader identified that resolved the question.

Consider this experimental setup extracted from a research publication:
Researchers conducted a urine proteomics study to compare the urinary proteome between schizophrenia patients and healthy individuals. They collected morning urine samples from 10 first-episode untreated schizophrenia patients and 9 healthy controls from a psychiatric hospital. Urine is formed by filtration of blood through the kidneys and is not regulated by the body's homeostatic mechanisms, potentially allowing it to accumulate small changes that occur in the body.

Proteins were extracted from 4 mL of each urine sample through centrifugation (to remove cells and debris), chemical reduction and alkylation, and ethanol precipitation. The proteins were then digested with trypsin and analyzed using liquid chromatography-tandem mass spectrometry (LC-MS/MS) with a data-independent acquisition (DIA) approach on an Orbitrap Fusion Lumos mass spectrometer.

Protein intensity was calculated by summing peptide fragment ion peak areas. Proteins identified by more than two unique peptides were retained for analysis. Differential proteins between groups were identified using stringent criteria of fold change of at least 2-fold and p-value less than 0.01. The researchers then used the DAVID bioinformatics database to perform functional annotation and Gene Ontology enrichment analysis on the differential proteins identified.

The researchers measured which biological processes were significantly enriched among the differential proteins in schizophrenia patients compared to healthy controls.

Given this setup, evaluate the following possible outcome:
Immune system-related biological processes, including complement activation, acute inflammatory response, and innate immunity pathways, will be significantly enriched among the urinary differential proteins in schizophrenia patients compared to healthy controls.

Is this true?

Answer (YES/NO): NO